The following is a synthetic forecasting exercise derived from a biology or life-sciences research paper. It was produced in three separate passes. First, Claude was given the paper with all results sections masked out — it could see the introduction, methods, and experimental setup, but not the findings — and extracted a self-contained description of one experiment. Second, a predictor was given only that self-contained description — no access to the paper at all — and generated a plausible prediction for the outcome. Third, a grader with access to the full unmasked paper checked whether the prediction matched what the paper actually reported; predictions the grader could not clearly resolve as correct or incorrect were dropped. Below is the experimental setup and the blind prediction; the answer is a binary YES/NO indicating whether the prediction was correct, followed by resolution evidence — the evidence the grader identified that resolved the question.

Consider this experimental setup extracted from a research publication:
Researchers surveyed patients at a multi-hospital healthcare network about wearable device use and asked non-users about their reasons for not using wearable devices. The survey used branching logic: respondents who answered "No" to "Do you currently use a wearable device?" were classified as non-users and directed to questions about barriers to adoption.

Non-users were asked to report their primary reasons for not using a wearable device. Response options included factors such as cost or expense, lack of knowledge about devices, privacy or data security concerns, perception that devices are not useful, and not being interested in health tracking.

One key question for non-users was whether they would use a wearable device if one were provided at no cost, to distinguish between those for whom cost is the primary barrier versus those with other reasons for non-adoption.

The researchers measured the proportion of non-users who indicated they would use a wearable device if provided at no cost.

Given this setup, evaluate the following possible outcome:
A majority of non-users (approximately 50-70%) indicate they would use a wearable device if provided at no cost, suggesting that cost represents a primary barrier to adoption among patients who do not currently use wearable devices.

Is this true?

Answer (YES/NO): NO